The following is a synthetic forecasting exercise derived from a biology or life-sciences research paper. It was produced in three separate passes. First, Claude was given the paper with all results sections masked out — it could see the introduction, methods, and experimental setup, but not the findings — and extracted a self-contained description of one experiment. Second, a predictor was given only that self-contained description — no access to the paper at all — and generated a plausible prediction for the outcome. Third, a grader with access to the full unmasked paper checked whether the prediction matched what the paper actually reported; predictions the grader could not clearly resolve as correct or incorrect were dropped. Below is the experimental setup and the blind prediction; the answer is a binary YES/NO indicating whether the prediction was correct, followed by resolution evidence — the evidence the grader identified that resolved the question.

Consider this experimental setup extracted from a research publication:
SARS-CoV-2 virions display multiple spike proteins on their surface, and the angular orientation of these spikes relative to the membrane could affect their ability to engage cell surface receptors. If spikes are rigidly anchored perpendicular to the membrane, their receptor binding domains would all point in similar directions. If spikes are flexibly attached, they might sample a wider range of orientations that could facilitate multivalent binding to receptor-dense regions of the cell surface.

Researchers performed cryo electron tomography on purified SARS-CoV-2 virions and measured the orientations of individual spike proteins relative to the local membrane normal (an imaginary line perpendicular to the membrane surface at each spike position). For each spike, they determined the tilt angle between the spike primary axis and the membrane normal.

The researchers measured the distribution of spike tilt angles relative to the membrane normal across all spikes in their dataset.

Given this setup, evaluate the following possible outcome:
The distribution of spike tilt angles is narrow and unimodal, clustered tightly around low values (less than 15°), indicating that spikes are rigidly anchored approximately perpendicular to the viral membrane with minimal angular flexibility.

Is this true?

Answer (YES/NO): NO